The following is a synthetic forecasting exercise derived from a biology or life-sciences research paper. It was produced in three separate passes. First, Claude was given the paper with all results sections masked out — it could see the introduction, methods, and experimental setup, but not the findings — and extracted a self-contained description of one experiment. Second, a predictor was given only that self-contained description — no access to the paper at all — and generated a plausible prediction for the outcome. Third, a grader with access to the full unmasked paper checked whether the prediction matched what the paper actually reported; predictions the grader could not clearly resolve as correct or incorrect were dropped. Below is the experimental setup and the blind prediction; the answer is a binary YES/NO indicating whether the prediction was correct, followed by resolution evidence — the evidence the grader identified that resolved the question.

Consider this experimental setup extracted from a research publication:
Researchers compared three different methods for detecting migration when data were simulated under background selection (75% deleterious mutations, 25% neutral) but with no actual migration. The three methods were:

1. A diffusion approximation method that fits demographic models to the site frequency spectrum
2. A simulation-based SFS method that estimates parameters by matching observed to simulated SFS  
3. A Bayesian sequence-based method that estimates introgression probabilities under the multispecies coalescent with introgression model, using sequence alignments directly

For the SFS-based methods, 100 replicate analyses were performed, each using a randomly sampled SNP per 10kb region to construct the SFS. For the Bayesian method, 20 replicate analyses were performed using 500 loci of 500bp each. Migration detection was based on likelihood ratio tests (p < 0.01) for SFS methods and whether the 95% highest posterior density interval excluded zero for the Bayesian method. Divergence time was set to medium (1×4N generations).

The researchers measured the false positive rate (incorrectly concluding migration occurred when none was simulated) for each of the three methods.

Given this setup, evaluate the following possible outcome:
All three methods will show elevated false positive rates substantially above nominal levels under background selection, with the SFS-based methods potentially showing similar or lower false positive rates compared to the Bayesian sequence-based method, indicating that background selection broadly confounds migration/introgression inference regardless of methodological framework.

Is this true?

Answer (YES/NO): YES